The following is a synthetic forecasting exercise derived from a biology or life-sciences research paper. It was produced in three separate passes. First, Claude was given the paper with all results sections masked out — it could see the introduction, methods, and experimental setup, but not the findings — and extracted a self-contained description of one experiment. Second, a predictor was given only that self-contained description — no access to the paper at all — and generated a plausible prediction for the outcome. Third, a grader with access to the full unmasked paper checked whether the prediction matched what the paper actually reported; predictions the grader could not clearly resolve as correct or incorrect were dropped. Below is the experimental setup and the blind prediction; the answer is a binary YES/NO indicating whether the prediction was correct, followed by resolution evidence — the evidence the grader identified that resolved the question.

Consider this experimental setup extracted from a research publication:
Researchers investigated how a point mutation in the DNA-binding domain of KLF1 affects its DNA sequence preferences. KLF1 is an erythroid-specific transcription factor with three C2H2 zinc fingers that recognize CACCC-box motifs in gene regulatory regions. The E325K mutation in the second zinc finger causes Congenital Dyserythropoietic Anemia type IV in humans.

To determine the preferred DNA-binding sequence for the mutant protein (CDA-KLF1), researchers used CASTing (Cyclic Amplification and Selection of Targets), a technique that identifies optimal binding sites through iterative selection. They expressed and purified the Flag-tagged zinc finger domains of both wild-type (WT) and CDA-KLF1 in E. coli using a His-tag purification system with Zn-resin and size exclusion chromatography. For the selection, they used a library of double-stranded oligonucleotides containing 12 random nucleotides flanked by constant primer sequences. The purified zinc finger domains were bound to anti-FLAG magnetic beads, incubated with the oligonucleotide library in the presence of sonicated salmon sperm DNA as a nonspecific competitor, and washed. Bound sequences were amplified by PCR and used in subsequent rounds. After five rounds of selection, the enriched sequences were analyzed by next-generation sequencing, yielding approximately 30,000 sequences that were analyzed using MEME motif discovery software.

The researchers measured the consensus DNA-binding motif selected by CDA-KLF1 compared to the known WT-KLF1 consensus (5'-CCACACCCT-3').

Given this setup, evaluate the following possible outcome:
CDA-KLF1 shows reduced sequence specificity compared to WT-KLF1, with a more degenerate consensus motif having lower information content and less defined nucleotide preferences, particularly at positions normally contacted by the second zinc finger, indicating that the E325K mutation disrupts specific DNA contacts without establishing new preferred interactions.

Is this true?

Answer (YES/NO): NO